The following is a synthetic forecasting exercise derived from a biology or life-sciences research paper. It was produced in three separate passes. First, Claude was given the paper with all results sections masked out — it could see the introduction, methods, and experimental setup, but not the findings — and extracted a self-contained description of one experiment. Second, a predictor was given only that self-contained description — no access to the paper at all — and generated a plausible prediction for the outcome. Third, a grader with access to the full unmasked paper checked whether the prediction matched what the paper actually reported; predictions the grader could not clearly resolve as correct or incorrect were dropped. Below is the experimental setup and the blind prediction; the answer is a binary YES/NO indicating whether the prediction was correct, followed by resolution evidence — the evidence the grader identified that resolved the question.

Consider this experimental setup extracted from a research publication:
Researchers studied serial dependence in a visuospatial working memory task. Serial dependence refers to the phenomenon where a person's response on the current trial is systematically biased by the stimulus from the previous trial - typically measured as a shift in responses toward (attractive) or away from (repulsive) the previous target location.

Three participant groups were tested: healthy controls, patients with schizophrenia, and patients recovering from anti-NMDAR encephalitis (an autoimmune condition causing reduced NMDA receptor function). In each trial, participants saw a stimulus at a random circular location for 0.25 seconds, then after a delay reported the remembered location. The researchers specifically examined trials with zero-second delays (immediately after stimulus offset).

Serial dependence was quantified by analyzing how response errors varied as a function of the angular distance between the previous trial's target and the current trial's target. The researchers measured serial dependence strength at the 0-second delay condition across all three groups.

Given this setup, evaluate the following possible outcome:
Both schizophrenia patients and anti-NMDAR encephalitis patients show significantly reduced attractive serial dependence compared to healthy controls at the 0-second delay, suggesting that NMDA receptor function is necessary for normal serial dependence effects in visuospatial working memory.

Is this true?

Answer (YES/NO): NO